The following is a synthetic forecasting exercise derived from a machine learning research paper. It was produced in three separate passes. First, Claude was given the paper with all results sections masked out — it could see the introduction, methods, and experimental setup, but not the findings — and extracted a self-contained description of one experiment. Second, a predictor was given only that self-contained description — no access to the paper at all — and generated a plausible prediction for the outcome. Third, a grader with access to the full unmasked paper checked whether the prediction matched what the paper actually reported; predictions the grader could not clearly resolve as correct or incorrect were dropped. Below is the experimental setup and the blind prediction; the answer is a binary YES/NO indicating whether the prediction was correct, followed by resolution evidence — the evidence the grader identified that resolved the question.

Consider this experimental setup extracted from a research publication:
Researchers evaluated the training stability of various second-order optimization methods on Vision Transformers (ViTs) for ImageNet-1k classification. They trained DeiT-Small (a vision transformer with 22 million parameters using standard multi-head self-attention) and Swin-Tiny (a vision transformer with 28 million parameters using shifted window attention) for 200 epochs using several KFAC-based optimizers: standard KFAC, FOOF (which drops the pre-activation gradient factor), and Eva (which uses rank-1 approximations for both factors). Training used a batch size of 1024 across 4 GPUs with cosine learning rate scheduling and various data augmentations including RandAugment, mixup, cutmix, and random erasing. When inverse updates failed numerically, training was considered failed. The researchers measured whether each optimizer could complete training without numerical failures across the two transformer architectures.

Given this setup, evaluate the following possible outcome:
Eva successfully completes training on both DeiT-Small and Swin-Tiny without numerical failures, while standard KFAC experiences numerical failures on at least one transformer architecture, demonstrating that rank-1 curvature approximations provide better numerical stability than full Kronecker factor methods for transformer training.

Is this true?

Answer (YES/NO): NO